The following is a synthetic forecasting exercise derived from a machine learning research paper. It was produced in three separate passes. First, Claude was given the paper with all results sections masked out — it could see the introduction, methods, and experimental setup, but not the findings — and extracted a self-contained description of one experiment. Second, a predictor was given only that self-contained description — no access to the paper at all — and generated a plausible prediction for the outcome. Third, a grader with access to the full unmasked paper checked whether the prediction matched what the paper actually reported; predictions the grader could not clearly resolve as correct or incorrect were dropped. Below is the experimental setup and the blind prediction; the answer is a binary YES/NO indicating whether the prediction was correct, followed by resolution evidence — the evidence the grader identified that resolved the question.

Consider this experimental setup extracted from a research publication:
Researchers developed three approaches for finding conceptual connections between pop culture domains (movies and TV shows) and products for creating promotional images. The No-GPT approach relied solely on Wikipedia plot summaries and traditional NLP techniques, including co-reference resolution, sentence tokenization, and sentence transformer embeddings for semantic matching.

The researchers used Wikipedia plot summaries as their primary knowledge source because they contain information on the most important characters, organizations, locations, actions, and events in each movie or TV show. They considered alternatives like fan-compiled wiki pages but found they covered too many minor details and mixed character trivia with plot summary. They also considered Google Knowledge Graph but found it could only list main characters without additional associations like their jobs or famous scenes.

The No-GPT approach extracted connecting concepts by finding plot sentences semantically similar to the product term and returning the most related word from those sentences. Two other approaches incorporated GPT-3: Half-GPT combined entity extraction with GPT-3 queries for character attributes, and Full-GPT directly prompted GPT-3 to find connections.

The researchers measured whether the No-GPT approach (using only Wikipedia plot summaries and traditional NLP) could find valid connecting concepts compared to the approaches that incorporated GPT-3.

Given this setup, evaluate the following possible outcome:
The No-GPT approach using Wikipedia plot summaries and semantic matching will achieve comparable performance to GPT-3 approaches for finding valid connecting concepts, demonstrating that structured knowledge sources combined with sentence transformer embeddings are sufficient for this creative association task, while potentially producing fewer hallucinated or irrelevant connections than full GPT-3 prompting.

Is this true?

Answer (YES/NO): YES